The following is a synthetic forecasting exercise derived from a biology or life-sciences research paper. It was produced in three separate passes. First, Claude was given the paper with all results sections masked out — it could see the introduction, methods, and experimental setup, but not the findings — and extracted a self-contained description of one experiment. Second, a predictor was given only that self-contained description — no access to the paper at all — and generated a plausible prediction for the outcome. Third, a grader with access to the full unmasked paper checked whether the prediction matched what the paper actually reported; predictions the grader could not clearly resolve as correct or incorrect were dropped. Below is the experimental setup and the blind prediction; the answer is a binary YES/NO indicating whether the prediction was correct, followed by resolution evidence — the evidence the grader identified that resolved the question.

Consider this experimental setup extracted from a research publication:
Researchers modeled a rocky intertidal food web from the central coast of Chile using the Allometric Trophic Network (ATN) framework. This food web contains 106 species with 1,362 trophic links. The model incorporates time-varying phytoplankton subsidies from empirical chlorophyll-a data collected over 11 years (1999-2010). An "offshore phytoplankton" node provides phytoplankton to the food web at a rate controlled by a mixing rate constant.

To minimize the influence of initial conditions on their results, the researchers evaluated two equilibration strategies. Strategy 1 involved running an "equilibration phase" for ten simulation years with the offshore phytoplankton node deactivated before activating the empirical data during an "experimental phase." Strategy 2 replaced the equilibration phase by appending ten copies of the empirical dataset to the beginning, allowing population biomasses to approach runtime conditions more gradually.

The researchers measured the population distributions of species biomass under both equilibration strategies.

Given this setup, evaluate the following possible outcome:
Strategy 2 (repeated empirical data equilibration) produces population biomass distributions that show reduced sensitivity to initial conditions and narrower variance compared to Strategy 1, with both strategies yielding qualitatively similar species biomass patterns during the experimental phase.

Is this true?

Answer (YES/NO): NO